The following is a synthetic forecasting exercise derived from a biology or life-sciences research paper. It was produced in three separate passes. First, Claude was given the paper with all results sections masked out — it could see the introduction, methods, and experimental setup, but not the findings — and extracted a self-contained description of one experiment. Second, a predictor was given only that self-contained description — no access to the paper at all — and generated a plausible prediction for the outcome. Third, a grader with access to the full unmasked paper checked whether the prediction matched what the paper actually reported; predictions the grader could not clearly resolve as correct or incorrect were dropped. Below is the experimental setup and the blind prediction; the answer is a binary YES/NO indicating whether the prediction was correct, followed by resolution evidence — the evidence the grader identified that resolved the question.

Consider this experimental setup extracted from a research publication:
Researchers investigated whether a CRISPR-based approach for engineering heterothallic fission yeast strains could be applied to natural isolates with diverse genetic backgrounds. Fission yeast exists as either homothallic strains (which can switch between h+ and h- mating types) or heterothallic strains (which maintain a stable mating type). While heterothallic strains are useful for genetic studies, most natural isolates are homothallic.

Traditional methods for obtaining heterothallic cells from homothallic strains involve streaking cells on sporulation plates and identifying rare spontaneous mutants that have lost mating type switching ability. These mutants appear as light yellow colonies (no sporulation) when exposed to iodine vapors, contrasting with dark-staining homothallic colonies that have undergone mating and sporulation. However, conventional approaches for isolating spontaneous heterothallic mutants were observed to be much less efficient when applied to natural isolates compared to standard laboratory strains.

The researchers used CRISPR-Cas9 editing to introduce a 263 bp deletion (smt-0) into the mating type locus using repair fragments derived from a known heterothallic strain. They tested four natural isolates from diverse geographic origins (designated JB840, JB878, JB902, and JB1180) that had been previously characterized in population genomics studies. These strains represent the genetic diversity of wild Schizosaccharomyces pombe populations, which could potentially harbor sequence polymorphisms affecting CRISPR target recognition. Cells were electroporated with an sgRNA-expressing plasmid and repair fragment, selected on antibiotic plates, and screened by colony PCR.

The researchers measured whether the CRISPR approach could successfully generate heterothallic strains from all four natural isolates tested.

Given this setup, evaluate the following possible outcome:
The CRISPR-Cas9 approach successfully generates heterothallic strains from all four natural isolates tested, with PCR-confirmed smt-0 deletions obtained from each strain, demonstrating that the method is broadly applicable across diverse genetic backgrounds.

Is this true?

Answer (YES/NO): YES